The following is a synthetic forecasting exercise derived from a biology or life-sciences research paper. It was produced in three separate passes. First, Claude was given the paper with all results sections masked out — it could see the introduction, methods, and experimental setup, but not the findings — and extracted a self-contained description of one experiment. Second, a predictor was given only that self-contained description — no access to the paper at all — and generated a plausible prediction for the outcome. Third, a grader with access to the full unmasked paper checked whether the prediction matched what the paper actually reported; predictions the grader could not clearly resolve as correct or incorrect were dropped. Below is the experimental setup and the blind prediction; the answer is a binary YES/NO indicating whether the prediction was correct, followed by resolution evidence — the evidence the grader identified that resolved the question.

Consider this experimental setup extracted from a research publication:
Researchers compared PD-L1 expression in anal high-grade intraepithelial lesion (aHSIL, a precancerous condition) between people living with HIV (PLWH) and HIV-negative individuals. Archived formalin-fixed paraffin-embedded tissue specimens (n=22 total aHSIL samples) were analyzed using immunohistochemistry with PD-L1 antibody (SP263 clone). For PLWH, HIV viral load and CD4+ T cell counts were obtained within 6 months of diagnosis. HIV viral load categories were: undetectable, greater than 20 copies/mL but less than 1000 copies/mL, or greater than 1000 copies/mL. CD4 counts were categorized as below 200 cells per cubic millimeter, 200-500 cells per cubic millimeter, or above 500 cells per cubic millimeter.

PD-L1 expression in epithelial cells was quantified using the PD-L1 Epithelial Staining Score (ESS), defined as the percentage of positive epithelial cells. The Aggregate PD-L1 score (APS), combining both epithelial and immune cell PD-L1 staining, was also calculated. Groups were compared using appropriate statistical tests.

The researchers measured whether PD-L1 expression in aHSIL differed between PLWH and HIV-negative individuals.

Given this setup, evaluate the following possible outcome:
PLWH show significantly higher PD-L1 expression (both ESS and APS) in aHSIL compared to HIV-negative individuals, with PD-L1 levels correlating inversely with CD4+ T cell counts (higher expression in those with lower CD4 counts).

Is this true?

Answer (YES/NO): NO